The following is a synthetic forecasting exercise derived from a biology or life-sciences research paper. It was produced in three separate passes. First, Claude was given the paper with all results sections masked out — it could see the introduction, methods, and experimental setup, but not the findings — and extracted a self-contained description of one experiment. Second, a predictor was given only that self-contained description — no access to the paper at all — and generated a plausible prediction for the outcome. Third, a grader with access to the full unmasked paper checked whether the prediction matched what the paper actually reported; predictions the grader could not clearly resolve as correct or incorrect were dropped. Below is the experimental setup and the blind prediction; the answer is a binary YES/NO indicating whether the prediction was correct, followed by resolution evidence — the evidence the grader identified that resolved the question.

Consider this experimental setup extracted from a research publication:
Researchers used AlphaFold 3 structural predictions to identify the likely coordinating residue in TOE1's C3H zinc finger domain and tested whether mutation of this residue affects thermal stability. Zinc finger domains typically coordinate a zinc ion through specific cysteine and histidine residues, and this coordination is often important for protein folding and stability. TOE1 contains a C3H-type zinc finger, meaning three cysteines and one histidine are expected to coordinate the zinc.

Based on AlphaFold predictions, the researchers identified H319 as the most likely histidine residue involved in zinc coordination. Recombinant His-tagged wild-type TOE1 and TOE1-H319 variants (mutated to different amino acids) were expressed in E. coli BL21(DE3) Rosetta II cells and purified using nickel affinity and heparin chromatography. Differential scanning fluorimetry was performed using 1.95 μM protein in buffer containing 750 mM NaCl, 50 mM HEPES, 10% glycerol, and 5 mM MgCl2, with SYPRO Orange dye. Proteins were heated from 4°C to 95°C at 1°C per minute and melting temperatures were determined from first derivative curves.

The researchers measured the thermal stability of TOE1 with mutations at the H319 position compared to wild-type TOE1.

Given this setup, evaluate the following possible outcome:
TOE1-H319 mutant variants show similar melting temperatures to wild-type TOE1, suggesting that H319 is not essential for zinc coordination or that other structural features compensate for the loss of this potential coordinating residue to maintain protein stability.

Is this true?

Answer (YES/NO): NO